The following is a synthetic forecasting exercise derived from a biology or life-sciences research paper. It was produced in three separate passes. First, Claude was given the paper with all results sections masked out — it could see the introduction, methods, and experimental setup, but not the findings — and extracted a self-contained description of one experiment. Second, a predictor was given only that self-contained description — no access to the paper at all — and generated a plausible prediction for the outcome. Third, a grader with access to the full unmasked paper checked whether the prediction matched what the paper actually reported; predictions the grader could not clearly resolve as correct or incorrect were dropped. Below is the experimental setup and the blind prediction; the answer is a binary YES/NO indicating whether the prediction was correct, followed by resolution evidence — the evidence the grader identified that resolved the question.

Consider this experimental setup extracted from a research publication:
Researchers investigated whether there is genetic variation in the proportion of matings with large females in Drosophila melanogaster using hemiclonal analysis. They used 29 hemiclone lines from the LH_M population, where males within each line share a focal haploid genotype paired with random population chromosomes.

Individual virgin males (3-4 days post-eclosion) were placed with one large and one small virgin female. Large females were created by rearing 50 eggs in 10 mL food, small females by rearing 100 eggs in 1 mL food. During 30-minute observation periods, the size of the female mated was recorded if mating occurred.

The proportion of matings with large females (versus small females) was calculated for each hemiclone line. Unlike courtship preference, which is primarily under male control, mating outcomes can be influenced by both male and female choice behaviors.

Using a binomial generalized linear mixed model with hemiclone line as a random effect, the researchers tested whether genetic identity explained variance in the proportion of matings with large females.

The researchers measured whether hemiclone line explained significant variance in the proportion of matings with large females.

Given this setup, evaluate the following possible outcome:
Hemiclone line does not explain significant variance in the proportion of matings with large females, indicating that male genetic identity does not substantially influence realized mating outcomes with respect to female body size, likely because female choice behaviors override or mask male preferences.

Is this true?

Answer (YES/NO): YES